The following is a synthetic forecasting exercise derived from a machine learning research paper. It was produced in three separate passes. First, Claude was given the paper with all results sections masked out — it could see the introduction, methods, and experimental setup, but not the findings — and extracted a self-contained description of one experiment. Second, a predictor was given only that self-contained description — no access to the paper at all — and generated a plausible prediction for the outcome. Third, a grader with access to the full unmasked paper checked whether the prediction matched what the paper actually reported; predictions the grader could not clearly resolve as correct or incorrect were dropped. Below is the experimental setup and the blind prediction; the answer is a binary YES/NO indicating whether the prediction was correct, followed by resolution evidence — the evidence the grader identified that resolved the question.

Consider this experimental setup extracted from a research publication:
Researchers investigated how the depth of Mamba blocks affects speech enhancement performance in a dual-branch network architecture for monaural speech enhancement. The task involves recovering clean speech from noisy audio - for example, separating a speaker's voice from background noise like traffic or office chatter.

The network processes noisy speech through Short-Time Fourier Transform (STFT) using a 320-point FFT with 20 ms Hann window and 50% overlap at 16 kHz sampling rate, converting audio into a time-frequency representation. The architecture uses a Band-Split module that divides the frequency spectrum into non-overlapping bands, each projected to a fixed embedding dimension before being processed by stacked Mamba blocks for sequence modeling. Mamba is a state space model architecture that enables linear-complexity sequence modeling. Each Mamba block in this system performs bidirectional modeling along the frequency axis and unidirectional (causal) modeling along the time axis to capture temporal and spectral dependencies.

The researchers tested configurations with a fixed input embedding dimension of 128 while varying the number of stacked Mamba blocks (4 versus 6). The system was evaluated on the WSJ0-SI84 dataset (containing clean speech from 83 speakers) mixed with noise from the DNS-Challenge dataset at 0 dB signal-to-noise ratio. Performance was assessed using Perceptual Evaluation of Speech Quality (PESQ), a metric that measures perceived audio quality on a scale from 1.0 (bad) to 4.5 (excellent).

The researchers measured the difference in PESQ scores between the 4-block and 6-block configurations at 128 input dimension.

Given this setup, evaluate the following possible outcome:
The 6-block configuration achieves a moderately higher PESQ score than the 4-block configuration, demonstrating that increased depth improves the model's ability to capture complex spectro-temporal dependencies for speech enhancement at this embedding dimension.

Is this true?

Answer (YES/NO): YES